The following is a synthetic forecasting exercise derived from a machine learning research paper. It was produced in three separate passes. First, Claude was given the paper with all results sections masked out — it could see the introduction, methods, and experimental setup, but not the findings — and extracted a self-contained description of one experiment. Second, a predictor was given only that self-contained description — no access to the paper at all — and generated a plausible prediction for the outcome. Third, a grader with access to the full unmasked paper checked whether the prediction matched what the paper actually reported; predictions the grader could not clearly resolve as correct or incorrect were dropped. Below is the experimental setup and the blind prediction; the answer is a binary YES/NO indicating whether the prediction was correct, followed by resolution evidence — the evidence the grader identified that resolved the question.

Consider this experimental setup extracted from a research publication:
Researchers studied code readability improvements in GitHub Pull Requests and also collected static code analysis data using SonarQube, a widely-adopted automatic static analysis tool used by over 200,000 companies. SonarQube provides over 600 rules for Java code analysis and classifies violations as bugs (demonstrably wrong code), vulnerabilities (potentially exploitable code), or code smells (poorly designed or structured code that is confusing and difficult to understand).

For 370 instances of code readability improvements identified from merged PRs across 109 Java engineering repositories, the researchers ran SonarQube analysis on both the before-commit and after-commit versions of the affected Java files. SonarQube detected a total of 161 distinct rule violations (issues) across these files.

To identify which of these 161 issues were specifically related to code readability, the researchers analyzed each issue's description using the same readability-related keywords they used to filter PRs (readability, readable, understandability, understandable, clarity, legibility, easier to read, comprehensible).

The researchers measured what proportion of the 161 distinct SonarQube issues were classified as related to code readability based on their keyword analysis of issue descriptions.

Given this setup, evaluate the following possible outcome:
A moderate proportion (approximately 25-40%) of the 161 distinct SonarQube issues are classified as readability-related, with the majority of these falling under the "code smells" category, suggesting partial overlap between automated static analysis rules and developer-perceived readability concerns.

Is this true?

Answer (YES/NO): YES